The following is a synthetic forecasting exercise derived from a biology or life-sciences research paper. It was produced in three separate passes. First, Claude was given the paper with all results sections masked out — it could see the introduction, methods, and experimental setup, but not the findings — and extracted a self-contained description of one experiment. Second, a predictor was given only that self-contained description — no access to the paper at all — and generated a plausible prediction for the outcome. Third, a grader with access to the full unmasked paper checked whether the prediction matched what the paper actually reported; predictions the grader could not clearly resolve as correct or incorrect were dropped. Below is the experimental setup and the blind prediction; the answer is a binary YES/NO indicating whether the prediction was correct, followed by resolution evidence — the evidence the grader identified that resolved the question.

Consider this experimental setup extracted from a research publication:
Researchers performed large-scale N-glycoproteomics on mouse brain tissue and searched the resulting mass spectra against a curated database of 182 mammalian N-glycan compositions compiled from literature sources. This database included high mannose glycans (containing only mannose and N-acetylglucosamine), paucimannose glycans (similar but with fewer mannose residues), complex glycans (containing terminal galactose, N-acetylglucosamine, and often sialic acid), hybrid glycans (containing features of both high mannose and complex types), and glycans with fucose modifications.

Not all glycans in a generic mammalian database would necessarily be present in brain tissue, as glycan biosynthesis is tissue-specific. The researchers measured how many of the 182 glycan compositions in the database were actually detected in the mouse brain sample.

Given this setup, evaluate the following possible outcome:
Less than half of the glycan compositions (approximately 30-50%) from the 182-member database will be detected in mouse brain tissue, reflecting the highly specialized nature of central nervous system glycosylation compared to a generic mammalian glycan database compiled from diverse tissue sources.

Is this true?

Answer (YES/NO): NO